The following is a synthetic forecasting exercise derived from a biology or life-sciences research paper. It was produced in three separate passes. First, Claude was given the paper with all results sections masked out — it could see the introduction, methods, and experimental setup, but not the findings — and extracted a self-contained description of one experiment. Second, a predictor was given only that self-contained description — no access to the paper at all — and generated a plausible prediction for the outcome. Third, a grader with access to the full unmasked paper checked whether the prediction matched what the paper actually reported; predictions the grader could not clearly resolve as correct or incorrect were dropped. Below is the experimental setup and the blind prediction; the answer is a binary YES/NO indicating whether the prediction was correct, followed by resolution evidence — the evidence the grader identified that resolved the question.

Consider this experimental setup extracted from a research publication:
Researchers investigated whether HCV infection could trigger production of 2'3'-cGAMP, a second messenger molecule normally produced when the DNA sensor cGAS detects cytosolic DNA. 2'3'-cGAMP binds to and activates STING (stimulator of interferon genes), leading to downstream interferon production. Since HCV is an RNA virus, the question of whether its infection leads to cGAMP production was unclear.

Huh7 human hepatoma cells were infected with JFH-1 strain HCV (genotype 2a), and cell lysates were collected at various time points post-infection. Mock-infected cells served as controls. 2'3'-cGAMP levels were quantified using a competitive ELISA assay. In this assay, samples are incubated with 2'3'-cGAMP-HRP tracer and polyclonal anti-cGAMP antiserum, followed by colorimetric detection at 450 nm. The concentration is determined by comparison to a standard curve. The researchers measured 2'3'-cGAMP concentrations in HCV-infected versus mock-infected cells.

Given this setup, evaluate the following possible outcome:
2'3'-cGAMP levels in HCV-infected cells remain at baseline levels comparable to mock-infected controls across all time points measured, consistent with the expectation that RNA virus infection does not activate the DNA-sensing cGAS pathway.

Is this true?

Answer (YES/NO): NO